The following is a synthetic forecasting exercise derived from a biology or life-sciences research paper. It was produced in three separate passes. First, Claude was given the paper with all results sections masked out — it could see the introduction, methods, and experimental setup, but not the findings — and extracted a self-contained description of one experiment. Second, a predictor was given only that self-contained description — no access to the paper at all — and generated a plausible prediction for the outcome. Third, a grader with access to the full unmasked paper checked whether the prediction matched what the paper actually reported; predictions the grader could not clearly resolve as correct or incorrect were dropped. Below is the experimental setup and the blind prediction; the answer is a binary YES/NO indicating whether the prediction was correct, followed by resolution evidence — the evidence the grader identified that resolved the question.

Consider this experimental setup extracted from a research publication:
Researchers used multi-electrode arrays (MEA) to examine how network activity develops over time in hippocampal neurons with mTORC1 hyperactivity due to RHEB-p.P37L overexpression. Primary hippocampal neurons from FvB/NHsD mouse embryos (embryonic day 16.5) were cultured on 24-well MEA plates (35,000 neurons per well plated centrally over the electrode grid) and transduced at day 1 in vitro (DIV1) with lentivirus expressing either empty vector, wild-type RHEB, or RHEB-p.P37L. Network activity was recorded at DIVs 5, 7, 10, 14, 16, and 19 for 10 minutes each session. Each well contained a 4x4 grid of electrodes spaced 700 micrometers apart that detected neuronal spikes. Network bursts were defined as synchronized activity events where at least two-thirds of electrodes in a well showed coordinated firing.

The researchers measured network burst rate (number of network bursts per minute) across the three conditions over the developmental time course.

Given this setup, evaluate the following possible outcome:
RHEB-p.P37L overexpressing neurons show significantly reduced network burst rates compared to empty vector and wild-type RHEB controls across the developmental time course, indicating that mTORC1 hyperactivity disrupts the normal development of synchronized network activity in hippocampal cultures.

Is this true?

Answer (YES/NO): NO